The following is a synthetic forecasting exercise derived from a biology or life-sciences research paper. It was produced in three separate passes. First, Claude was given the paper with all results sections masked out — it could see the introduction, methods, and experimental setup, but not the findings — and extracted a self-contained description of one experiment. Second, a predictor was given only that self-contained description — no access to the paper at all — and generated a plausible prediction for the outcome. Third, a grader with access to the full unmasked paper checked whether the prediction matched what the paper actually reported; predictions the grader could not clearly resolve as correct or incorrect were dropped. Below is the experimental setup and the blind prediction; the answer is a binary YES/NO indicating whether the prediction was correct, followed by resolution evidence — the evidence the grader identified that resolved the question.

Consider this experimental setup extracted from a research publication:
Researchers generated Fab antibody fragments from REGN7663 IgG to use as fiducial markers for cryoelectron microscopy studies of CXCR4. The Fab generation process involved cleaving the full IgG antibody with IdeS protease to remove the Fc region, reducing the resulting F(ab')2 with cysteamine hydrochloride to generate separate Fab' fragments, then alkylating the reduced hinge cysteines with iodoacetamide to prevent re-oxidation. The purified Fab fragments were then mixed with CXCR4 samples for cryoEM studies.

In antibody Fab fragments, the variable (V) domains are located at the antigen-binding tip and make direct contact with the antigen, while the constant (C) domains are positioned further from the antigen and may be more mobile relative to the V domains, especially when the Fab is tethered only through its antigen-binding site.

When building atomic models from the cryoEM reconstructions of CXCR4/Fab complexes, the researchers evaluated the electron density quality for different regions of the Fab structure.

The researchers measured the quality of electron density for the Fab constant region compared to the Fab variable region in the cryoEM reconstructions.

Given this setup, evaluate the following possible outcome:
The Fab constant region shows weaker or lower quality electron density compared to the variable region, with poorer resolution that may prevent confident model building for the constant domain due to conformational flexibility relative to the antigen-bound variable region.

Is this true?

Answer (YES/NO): YES